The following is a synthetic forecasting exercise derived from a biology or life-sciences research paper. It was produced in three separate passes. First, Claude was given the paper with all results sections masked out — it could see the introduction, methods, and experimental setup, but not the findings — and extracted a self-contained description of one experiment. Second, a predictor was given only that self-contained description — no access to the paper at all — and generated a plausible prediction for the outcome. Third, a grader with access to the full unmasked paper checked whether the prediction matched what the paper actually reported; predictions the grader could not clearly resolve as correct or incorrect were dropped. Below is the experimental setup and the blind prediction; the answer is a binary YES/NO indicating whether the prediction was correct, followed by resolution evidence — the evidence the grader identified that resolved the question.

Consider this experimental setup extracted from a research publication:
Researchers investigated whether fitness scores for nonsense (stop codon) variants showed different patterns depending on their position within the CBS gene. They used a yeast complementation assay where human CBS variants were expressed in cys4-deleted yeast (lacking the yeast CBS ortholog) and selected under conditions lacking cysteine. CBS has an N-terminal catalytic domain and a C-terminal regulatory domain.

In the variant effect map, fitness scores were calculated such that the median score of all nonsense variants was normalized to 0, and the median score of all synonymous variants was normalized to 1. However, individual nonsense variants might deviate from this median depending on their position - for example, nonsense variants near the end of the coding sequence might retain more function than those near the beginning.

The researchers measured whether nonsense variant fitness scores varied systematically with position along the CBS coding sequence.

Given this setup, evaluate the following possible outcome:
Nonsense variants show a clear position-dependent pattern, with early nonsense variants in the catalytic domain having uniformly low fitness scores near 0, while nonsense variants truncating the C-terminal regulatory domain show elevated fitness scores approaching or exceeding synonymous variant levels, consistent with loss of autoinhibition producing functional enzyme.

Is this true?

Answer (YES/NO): YES